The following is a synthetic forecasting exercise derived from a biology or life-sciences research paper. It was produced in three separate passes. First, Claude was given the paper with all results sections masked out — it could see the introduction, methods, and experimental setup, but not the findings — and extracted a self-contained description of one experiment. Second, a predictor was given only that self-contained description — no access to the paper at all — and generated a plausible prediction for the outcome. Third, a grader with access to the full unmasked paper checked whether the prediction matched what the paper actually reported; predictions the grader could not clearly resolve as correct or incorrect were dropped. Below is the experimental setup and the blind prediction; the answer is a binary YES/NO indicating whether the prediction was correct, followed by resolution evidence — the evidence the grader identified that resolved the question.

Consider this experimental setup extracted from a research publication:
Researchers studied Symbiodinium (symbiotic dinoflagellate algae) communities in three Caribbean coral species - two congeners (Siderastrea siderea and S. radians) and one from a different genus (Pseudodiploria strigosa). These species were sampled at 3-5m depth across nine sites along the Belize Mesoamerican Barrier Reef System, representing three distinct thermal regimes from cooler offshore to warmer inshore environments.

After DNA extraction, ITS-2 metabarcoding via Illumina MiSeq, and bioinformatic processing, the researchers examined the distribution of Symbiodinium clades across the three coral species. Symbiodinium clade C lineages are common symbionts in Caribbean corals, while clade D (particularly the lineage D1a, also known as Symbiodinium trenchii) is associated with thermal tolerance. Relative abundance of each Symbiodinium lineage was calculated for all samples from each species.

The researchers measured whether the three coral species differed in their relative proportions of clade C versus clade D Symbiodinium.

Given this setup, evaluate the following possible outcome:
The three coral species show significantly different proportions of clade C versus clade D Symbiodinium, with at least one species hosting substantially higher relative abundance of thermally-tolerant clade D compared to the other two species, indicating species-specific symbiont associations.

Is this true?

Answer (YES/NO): YES